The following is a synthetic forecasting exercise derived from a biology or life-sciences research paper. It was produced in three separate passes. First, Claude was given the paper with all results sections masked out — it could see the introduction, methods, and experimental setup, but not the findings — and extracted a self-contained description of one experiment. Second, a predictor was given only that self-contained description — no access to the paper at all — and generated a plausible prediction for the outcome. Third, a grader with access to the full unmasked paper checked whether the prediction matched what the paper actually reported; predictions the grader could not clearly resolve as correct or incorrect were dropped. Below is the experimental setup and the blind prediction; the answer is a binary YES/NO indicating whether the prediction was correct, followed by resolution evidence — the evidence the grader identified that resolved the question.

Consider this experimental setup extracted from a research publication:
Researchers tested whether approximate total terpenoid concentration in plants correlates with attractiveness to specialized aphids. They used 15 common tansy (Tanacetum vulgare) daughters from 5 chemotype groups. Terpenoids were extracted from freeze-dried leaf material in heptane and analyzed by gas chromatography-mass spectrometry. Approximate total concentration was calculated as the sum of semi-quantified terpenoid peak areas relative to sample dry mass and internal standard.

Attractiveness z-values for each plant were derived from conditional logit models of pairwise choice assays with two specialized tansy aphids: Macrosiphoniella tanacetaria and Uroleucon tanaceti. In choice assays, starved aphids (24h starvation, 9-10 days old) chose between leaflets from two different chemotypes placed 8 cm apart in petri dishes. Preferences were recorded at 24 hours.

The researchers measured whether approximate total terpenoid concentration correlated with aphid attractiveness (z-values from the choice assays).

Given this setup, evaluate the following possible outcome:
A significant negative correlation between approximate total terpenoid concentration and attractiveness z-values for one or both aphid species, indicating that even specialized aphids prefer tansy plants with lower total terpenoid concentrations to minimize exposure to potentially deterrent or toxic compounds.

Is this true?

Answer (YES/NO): NO